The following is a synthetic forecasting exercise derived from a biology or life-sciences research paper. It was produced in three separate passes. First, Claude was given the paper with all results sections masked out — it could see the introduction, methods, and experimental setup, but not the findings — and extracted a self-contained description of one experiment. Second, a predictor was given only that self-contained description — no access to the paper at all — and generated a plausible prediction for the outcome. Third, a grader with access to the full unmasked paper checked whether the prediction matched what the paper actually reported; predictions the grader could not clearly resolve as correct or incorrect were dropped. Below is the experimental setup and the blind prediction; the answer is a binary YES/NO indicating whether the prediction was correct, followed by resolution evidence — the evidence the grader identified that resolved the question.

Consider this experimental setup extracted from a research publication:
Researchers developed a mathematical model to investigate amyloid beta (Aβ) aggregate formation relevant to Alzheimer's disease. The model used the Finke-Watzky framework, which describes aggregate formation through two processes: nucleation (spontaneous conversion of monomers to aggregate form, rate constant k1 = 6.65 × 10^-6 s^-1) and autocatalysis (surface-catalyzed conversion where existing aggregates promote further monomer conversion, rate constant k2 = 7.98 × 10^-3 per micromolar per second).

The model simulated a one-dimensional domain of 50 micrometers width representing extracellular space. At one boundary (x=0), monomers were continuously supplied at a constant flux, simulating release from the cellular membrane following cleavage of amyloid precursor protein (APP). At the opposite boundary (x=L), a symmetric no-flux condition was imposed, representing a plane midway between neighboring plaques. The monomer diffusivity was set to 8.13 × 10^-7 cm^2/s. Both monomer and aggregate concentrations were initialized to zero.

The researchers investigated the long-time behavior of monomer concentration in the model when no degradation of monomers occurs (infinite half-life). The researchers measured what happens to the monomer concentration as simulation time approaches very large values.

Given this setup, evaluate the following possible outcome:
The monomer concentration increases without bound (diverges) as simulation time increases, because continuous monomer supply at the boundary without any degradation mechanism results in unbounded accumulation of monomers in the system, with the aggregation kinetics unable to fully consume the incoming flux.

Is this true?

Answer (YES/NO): NO